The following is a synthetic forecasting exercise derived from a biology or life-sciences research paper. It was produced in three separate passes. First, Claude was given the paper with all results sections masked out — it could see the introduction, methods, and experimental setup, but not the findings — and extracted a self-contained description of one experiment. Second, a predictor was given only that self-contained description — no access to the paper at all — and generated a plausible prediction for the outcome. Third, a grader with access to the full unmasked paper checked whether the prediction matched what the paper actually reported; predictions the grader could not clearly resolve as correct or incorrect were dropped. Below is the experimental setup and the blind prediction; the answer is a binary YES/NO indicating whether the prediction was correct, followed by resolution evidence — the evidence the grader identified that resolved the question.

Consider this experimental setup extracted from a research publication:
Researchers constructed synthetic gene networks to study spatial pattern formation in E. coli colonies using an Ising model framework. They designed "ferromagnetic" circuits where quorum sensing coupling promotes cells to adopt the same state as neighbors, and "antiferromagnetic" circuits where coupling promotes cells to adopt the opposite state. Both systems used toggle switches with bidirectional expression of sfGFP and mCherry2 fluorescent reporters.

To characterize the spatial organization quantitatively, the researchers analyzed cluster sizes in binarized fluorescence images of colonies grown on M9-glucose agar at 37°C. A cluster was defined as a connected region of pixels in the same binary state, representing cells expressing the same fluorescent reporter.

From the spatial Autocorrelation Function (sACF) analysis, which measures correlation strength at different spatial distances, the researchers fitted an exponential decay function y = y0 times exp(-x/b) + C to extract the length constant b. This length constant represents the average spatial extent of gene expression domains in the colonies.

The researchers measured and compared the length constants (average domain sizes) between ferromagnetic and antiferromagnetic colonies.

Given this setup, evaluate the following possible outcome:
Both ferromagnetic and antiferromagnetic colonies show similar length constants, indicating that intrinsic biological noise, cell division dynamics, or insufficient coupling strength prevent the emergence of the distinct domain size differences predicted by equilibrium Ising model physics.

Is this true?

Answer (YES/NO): NO